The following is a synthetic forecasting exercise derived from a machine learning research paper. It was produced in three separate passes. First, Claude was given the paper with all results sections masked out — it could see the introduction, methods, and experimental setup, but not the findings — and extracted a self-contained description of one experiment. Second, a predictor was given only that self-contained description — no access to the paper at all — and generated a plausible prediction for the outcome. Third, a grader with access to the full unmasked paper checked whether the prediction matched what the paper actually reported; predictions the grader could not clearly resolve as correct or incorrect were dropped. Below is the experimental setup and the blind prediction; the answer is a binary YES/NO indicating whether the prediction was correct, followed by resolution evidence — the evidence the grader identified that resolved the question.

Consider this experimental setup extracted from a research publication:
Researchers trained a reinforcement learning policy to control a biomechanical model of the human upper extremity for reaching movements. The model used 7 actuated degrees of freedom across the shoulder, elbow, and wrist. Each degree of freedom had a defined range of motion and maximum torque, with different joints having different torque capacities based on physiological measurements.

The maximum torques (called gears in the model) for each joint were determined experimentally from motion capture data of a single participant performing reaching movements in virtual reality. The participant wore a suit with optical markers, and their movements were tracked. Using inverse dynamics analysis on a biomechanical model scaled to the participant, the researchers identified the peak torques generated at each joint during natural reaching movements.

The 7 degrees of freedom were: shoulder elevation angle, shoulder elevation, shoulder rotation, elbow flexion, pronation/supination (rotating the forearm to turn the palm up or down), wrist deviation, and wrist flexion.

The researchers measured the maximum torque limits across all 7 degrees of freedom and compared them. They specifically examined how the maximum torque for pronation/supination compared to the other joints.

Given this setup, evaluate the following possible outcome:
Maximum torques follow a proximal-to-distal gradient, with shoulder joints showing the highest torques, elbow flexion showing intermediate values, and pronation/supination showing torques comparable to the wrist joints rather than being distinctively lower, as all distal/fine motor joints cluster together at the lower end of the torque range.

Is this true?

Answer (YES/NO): NO